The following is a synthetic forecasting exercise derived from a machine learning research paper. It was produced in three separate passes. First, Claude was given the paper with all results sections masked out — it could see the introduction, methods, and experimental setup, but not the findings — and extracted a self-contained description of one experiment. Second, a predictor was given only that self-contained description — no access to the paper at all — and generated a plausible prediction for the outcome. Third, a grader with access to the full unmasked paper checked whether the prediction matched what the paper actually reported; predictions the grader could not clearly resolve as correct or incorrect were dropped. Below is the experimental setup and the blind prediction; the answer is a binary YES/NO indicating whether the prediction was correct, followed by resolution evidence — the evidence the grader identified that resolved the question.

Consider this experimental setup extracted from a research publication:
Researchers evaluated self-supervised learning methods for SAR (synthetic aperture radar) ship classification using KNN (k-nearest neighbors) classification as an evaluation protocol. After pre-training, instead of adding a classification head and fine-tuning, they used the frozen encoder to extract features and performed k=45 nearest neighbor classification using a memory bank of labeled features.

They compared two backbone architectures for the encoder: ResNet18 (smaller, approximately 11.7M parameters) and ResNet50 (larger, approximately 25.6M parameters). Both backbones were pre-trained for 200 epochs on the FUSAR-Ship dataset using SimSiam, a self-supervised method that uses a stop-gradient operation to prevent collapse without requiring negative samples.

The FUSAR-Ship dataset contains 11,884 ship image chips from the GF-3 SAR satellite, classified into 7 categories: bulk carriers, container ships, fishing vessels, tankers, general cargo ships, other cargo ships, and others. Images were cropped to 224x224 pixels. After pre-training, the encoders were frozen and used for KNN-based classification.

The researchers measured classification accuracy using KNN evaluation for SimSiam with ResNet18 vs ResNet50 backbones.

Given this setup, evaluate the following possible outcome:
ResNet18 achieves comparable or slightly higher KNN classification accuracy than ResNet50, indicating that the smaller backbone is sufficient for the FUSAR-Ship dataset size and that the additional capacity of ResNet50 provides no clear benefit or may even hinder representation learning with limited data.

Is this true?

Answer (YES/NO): NO